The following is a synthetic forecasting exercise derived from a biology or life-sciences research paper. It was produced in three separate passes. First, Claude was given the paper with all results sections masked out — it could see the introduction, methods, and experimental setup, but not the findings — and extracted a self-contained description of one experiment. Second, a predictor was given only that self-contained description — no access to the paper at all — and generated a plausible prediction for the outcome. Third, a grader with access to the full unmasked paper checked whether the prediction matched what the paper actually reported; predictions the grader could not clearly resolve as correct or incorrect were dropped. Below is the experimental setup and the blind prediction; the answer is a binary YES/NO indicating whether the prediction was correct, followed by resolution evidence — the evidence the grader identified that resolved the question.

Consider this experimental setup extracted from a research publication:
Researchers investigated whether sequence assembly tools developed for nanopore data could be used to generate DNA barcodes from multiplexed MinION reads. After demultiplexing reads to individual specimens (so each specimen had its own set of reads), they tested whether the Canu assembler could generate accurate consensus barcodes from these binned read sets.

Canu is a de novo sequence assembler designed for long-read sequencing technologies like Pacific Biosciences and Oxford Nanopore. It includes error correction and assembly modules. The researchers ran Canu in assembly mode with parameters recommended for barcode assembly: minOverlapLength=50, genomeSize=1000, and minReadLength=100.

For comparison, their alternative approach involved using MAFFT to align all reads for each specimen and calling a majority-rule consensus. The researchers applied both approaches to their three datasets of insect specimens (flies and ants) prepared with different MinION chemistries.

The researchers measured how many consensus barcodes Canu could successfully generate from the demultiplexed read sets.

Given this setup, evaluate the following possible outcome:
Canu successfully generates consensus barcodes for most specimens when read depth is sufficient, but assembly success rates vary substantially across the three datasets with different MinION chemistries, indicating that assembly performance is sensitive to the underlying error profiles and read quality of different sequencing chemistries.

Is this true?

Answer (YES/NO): NO